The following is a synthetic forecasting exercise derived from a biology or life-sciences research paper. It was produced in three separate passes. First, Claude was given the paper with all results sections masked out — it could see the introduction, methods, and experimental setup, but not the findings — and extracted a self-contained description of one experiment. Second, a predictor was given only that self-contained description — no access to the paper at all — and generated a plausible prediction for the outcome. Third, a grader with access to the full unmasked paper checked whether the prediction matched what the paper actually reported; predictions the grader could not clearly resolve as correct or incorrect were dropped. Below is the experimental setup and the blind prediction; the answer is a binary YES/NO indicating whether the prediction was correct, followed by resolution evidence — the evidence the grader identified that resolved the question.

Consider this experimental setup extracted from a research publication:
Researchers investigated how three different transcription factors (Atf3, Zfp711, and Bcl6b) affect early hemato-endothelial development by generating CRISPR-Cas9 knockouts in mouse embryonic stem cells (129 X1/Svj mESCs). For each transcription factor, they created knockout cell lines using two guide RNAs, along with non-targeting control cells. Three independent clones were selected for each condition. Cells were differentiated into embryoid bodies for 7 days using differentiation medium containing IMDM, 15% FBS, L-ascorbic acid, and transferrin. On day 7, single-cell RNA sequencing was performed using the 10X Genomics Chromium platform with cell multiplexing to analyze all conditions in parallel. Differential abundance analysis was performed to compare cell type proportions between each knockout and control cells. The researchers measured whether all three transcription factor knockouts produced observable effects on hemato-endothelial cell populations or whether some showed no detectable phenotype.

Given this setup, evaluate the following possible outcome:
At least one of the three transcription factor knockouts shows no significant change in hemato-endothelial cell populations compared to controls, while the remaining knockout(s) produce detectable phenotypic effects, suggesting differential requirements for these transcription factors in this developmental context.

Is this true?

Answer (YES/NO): YES